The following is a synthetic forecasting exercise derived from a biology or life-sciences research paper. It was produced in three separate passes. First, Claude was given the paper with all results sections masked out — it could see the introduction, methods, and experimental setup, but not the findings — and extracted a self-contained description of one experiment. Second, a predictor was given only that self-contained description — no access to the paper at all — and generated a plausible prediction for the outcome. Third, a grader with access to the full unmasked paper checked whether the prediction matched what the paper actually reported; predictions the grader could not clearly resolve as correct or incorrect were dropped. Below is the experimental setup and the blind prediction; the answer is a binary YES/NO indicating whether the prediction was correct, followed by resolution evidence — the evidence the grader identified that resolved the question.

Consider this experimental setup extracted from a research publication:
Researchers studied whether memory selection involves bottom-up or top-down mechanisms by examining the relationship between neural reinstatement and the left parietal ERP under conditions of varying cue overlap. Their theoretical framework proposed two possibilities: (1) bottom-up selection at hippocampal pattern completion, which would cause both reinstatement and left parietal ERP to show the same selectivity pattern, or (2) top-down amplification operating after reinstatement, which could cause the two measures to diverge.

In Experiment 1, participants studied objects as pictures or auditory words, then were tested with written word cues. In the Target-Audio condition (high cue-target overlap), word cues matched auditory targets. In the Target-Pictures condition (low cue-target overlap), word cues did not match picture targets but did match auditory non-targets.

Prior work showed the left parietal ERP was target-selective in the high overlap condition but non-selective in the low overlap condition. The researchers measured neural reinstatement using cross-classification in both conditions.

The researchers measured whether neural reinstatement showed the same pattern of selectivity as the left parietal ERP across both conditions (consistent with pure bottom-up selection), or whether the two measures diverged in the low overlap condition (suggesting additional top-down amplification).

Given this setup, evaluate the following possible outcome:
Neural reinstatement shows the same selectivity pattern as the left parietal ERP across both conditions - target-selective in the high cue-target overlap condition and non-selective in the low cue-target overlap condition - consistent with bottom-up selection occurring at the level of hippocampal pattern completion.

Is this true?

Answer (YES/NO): NO